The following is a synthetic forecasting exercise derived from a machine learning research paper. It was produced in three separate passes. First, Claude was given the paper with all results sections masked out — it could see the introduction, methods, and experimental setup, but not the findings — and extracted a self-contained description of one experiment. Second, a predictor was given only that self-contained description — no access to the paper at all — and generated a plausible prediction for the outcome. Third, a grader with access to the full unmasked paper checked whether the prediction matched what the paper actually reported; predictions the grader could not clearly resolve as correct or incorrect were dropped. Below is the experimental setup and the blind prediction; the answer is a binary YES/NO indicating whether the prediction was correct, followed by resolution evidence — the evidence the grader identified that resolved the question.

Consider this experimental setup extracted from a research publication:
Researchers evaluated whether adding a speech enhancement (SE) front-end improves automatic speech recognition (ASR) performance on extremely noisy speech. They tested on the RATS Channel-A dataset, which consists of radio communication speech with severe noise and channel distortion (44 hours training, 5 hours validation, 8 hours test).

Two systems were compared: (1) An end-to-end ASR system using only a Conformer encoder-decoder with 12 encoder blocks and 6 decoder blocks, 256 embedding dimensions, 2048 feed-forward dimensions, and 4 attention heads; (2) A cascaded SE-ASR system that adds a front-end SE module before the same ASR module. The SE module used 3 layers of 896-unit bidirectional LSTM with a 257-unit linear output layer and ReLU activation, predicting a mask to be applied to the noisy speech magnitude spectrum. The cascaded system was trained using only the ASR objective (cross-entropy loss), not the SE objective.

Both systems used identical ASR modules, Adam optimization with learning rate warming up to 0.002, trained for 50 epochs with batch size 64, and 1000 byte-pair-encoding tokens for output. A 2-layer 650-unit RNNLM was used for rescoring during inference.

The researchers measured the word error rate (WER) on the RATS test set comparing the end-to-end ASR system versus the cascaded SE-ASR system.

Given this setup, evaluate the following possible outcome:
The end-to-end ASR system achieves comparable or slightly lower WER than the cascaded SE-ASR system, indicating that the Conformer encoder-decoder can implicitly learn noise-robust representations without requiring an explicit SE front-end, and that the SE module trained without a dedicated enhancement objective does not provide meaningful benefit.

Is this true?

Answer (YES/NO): NO